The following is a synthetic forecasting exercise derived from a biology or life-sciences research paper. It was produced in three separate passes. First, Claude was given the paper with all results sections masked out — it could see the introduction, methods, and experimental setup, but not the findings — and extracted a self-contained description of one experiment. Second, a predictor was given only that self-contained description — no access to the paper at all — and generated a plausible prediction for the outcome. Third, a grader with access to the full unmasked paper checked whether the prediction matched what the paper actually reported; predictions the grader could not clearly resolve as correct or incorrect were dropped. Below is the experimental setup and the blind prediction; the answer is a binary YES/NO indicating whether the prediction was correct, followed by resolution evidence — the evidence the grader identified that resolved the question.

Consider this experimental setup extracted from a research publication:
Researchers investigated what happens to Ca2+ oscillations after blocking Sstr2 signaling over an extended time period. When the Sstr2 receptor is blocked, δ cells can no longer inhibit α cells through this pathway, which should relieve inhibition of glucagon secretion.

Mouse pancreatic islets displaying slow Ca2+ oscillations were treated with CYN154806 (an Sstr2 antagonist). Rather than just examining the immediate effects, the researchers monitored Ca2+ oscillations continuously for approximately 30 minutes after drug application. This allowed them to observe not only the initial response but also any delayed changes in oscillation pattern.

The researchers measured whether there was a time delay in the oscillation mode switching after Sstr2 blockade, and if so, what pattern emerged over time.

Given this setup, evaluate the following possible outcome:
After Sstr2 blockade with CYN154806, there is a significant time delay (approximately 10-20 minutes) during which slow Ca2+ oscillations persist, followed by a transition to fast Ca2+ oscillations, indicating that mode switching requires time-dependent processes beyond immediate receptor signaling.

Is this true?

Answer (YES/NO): NO